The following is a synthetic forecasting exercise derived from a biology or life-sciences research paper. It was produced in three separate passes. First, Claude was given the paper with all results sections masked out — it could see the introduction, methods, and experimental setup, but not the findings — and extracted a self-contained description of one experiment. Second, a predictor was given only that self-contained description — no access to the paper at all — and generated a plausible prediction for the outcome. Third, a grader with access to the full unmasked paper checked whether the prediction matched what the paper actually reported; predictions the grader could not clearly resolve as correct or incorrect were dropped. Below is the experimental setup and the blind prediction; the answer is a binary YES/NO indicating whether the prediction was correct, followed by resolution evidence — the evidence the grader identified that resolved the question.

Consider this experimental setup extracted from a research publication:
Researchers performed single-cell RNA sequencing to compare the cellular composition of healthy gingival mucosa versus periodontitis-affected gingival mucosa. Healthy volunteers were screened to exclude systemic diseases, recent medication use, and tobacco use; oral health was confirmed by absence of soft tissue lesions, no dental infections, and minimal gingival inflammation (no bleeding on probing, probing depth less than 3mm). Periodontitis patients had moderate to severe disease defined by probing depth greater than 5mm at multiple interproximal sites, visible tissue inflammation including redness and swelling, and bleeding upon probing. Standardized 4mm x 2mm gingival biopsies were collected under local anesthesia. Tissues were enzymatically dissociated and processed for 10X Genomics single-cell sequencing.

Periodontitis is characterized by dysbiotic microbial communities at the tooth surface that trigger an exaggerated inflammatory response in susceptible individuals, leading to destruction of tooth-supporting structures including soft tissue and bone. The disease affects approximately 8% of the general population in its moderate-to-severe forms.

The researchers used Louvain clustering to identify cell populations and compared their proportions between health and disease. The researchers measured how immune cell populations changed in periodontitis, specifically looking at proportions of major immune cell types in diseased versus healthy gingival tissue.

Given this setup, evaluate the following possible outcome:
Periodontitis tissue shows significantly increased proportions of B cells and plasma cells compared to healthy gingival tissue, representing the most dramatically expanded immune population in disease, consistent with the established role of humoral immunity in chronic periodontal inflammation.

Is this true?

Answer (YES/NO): YES